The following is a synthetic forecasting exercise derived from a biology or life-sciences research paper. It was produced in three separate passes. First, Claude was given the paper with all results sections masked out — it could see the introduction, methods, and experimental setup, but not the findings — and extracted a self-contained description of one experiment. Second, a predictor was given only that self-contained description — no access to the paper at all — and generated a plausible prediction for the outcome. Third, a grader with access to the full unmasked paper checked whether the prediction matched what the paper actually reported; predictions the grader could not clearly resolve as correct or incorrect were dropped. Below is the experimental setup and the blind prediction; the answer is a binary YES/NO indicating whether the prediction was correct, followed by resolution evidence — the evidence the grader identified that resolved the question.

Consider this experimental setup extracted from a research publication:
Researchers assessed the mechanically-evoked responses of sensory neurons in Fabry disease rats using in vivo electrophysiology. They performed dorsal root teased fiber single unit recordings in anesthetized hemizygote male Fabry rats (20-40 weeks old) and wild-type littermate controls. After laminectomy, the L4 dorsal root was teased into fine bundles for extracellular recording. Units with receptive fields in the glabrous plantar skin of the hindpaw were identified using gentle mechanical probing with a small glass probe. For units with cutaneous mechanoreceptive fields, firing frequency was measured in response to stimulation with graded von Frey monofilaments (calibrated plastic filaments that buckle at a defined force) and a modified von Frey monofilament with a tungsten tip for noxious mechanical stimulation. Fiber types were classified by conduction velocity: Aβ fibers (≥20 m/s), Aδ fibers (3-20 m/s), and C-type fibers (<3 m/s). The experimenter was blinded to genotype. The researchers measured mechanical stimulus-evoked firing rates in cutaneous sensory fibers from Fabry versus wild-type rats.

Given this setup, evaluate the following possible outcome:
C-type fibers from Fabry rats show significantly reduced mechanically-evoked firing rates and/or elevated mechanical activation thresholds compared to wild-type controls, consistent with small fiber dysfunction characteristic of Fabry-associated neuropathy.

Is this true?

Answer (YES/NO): NO